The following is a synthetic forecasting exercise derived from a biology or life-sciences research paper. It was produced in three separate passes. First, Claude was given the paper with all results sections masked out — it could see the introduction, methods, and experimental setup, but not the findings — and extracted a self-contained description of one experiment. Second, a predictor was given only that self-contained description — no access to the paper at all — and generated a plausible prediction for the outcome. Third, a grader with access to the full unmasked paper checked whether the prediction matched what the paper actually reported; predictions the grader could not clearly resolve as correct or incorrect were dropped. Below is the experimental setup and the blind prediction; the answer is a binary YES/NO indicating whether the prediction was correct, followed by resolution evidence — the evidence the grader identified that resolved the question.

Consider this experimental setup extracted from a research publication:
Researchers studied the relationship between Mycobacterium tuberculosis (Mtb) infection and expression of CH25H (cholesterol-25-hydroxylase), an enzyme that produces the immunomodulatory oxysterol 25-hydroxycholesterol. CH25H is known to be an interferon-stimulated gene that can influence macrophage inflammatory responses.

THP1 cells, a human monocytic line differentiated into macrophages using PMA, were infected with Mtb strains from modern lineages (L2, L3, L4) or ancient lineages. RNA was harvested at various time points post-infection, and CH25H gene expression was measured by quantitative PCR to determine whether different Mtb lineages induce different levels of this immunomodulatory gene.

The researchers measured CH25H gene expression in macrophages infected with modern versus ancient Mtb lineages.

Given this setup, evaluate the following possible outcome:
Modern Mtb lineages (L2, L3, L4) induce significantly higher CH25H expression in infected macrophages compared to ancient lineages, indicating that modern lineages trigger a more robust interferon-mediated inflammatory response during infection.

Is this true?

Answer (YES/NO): YES